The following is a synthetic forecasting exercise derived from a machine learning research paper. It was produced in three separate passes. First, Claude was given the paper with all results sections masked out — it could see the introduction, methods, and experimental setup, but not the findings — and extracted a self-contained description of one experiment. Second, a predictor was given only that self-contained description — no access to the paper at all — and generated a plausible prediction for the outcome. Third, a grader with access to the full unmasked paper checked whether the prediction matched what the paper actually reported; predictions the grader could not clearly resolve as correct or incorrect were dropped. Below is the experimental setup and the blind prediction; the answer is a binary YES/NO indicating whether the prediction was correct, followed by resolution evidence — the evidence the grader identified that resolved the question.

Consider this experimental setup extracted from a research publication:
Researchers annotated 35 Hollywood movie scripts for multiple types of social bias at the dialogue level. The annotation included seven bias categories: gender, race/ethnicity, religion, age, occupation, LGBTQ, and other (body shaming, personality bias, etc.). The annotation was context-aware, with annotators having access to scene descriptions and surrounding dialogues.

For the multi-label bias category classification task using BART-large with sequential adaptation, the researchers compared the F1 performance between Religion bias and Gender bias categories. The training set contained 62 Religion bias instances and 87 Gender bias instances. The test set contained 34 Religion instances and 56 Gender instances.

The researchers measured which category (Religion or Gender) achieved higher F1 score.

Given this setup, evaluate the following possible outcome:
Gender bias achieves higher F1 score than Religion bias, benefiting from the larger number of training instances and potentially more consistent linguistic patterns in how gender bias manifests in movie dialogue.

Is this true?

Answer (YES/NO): NO